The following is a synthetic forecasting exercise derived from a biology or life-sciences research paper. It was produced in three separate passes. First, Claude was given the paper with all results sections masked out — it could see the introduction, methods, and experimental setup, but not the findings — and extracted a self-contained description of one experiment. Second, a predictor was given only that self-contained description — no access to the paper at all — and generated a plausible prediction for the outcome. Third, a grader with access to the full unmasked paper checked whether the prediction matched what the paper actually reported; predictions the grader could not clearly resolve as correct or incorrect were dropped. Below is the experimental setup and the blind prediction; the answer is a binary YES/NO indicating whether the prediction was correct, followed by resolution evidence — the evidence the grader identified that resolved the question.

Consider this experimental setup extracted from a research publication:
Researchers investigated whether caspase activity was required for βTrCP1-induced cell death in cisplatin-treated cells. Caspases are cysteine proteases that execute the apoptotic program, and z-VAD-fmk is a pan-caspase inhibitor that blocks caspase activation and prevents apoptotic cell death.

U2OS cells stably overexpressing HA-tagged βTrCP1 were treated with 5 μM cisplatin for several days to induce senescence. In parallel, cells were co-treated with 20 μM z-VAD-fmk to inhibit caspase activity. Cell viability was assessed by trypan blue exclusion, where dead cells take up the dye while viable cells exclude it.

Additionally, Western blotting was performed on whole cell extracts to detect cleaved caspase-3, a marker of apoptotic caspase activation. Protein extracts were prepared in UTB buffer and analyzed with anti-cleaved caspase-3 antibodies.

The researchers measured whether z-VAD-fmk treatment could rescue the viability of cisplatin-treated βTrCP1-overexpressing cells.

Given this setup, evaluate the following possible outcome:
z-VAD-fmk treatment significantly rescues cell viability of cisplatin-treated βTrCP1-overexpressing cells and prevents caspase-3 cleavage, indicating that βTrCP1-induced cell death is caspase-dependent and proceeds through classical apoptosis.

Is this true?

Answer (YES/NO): NO